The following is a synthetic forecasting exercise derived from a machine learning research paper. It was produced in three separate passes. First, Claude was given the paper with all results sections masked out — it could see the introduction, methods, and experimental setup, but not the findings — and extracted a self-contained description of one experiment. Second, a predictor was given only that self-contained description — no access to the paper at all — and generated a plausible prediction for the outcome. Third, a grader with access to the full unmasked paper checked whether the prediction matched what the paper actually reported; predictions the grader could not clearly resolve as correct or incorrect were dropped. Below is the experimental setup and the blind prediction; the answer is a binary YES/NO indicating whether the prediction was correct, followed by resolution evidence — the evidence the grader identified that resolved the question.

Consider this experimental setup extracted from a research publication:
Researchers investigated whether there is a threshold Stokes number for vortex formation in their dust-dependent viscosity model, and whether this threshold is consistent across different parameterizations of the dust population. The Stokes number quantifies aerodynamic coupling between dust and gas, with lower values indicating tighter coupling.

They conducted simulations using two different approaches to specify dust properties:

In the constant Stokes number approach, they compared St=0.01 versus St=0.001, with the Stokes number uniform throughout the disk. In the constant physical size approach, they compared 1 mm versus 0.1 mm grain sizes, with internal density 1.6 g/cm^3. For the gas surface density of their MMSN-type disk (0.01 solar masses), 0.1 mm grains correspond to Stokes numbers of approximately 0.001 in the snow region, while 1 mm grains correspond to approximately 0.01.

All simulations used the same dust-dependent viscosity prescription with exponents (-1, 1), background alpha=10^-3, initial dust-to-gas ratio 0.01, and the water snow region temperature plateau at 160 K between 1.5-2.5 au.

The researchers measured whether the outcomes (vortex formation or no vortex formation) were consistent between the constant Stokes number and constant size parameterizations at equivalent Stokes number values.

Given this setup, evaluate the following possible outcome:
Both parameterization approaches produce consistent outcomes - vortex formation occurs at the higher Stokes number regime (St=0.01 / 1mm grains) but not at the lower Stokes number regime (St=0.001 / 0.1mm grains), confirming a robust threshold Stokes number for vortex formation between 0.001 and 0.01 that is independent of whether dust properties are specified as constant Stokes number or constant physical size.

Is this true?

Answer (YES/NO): YES